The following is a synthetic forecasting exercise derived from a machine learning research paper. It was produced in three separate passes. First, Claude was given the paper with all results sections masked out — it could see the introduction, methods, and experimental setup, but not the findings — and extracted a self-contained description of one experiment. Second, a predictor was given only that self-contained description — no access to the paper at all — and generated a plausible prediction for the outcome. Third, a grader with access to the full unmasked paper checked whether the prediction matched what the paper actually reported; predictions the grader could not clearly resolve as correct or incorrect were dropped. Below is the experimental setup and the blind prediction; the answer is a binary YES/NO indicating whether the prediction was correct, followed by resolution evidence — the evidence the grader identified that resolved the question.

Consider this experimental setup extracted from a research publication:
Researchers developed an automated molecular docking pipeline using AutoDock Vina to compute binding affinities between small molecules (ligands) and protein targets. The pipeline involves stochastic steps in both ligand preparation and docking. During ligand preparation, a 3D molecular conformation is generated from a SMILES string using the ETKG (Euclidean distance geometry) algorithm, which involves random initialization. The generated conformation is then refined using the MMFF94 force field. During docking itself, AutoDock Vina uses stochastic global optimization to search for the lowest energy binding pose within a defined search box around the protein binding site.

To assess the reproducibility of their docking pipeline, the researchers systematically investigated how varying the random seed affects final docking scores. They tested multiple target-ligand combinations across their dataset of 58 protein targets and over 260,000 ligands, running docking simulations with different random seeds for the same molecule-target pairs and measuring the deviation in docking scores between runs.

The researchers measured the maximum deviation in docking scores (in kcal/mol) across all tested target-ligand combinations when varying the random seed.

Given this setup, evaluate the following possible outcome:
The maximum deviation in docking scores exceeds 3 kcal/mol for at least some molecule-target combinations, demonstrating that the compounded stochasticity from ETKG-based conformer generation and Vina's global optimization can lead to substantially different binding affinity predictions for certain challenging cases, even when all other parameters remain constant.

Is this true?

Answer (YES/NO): NO